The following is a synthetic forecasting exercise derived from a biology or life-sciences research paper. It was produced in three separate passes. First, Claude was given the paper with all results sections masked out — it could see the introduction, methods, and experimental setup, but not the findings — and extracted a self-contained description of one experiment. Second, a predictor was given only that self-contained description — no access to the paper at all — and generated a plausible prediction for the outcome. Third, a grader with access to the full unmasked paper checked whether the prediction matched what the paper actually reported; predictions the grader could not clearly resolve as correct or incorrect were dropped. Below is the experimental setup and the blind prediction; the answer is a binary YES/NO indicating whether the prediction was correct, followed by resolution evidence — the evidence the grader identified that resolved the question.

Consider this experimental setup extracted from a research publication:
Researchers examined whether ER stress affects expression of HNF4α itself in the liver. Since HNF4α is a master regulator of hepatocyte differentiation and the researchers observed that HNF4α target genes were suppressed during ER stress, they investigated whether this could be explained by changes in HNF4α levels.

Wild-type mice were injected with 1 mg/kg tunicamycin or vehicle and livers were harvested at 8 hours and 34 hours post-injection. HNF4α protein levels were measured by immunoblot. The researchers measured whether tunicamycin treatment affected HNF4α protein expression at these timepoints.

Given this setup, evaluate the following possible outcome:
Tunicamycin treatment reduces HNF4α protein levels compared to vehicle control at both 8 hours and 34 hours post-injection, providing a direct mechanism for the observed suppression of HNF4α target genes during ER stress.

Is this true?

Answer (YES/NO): NO